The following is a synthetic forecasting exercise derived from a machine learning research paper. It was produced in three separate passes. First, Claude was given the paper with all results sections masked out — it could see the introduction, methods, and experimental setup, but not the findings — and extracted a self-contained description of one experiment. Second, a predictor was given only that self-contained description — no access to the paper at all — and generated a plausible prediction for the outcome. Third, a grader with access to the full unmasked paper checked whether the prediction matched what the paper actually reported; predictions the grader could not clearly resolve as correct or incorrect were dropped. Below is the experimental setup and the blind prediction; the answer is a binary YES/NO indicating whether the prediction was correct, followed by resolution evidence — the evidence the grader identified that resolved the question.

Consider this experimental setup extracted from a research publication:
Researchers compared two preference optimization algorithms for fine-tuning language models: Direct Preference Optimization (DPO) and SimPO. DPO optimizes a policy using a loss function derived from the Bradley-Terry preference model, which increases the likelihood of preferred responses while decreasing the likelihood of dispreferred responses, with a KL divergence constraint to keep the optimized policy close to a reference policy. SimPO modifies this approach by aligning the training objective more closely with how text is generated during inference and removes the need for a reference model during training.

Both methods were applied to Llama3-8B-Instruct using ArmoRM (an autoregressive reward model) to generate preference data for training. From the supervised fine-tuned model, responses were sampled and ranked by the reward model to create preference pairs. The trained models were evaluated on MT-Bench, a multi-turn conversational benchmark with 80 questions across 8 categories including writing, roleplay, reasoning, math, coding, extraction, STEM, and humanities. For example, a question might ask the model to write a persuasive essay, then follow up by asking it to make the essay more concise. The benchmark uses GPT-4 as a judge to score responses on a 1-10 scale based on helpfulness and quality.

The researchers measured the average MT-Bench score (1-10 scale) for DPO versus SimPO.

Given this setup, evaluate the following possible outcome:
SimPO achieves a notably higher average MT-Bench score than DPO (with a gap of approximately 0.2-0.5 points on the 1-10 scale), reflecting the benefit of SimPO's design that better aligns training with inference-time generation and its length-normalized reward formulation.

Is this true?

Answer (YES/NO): NO